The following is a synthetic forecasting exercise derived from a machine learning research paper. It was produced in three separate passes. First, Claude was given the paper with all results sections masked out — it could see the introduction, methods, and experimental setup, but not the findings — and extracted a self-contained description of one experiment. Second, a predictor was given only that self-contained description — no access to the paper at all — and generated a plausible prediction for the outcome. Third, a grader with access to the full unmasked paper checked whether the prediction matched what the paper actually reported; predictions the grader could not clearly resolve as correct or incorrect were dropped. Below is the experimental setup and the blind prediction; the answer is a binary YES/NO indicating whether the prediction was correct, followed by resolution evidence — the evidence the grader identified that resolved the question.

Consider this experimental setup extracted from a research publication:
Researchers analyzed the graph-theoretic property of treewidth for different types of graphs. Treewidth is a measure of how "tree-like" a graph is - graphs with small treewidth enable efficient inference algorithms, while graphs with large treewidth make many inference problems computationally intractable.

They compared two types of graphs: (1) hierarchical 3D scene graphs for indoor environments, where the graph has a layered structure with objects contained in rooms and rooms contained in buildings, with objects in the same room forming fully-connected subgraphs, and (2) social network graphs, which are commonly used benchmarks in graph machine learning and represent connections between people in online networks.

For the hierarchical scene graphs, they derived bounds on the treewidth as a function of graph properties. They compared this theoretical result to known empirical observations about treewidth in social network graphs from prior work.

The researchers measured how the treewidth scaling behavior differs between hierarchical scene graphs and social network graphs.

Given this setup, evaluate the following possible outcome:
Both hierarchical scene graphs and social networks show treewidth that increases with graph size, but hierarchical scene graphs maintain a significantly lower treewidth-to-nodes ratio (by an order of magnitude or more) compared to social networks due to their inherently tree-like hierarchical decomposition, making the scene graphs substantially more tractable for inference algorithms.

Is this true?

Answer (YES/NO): NO